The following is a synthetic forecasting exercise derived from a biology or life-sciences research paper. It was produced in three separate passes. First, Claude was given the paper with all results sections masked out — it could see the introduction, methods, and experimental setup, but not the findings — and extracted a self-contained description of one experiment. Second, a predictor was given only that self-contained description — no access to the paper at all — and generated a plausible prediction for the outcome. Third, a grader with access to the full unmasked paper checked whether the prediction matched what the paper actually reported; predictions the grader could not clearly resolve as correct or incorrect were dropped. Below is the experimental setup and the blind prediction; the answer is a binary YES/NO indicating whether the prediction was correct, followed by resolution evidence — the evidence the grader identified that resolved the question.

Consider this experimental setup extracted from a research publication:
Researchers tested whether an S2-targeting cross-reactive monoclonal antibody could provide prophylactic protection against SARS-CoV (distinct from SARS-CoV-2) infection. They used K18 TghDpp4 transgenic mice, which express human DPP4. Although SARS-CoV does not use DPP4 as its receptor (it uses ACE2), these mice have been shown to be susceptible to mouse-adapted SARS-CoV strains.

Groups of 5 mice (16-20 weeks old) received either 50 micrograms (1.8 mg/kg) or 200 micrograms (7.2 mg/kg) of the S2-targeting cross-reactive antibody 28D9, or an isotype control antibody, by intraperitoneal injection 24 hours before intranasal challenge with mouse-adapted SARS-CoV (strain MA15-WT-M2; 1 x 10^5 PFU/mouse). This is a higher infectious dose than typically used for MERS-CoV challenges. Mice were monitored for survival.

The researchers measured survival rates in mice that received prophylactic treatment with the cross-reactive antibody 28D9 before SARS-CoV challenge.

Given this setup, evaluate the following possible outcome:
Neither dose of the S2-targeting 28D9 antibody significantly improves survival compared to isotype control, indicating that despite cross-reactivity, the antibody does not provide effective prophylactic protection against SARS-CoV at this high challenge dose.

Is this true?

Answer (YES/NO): YES